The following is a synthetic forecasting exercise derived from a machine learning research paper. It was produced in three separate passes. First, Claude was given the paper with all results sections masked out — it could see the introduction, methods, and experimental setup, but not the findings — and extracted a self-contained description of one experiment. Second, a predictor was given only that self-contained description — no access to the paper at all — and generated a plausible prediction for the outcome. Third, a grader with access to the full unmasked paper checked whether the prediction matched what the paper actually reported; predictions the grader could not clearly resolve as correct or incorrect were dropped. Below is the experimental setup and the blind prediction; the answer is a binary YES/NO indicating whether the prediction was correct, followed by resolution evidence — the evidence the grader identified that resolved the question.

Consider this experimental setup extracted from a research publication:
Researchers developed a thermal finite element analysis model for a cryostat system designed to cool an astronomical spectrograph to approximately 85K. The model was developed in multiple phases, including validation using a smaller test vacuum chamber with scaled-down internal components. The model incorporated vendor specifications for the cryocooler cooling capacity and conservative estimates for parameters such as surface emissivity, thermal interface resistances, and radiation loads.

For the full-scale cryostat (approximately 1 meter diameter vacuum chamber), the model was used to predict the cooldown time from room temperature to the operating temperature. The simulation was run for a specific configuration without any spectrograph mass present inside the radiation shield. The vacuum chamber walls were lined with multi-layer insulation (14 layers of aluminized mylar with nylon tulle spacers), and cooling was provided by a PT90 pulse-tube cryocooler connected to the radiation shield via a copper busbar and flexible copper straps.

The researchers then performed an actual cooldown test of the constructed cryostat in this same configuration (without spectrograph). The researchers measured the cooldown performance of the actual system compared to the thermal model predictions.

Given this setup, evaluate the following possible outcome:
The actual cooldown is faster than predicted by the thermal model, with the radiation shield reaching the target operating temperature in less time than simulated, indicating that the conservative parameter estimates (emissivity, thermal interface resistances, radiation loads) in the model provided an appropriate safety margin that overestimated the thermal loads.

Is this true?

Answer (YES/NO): YES